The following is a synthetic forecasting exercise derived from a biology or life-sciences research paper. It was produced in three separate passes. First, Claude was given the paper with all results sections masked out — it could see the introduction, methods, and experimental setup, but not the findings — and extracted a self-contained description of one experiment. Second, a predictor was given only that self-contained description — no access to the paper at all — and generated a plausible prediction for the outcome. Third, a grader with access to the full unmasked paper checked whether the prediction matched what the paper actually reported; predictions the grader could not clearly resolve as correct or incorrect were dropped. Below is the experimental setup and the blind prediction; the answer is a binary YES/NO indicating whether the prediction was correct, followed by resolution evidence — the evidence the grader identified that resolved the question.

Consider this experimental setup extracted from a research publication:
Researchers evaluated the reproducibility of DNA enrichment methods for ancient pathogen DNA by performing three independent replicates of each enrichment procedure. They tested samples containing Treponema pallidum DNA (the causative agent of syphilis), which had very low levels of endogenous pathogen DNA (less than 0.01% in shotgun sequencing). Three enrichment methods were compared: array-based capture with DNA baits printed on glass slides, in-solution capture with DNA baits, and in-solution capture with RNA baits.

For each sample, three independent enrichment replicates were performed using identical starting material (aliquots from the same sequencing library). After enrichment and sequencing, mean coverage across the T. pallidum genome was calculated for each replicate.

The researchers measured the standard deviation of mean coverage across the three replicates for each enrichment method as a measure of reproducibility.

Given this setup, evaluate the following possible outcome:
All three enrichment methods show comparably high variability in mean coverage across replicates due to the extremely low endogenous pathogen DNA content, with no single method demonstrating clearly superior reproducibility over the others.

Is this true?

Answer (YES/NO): NO